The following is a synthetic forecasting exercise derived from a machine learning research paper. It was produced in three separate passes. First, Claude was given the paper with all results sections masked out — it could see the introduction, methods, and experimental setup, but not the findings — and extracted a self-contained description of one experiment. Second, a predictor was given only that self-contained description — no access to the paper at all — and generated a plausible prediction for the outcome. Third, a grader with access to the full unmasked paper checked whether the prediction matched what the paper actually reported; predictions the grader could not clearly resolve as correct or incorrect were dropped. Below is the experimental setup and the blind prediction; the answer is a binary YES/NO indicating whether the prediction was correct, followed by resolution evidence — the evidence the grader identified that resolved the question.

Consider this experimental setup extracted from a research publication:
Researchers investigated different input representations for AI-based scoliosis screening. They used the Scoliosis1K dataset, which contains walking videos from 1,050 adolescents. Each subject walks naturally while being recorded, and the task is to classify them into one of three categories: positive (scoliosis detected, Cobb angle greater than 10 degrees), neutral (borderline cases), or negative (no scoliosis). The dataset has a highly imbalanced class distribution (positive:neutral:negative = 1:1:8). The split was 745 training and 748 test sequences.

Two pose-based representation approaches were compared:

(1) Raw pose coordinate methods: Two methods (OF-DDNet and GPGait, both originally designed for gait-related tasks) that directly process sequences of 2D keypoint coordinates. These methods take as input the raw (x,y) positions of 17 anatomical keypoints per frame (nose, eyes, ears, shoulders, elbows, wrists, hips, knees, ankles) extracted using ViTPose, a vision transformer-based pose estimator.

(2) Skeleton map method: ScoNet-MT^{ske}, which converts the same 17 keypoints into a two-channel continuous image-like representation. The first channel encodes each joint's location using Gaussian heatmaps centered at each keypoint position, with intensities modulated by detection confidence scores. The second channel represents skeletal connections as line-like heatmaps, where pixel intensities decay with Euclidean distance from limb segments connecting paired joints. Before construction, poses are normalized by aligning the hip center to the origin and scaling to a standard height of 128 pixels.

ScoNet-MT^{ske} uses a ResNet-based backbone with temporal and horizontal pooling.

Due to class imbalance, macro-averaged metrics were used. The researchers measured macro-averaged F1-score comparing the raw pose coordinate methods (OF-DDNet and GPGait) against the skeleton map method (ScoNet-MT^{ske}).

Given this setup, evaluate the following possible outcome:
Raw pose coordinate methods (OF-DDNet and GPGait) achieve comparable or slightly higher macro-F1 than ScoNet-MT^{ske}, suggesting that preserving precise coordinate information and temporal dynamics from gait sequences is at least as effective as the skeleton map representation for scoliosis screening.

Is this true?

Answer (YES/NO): NO